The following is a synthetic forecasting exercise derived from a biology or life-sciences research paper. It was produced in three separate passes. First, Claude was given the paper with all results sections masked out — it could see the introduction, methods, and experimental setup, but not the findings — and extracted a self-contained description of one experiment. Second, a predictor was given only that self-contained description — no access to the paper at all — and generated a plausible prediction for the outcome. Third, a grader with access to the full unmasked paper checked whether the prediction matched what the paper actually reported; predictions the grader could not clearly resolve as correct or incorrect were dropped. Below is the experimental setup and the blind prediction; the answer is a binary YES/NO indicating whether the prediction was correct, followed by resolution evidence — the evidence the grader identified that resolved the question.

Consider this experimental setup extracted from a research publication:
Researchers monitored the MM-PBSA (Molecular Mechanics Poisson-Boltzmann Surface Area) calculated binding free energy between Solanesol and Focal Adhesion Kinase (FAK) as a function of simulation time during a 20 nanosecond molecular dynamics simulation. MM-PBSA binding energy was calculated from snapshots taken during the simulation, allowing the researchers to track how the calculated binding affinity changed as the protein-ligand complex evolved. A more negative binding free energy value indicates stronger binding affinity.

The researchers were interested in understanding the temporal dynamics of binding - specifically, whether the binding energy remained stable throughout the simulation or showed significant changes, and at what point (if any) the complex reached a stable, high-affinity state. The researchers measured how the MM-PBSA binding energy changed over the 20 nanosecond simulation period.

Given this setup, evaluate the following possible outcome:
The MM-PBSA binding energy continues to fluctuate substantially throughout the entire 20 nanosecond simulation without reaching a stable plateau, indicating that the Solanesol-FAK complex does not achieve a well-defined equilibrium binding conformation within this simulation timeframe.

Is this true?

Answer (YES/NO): NO